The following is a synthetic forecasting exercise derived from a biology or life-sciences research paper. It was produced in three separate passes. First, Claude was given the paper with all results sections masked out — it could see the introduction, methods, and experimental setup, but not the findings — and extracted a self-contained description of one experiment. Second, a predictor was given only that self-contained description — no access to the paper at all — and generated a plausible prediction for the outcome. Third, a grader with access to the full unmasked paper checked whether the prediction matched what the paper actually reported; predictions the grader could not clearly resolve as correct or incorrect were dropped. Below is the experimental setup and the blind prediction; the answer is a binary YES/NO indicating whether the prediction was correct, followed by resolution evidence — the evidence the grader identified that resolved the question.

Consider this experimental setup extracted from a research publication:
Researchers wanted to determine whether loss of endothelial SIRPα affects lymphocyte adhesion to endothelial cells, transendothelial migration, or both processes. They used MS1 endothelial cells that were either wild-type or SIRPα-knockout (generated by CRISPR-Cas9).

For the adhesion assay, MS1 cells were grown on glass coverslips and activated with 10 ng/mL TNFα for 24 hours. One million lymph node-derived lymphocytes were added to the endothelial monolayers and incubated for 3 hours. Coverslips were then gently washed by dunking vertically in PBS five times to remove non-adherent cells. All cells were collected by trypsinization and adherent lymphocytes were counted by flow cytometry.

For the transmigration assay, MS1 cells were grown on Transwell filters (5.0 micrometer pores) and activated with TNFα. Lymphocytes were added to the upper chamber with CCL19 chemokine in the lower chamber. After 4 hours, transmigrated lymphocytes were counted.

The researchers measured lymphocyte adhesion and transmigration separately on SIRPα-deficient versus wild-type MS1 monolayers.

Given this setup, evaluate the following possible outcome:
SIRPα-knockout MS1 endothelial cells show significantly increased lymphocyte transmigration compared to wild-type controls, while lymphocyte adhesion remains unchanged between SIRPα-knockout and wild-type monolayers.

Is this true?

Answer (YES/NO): NO